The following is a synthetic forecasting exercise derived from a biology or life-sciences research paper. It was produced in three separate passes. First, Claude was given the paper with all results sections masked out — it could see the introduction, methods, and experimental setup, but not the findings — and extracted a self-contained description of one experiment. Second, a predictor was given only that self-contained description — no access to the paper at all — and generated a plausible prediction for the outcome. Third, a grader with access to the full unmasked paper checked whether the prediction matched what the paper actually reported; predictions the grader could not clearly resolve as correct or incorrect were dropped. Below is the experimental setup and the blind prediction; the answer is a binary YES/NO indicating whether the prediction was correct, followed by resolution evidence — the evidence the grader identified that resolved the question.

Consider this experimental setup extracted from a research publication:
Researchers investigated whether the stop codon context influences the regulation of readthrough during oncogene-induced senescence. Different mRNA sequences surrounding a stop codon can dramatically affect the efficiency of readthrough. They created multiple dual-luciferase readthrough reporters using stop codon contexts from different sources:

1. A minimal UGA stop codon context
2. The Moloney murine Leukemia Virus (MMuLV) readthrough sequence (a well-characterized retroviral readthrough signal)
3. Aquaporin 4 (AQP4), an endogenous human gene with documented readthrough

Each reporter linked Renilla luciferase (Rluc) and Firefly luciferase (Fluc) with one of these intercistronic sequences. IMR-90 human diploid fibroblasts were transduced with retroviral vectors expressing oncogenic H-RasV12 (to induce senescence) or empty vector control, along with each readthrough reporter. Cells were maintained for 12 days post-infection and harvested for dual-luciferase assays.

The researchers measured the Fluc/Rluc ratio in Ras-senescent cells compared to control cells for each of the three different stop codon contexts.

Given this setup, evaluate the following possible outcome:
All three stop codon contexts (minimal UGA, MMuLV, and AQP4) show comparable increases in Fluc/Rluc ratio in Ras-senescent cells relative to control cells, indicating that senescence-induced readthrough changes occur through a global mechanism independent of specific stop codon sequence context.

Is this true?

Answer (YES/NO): NO